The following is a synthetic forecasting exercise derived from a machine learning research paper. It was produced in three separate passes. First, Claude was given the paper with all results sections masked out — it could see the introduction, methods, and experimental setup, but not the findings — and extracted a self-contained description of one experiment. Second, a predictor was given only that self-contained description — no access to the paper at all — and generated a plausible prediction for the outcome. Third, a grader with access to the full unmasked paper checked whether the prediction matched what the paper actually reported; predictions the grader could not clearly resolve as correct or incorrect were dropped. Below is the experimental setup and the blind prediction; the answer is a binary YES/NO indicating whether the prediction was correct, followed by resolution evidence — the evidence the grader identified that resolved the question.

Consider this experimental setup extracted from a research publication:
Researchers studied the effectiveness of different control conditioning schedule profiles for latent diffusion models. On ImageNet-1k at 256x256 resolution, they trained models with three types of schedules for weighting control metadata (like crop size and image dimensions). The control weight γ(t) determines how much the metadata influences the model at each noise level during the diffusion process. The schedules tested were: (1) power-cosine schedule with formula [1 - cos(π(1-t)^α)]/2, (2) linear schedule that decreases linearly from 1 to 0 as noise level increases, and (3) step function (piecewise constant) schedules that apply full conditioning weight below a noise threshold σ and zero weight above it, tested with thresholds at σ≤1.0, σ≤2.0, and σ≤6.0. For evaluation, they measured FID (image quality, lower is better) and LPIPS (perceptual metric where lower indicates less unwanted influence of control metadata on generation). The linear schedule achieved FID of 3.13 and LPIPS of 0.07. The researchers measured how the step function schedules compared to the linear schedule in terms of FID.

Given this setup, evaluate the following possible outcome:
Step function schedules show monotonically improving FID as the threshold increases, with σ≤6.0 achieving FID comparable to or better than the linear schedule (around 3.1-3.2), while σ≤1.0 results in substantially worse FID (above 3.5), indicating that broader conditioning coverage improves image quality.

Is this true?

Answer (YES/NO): NO